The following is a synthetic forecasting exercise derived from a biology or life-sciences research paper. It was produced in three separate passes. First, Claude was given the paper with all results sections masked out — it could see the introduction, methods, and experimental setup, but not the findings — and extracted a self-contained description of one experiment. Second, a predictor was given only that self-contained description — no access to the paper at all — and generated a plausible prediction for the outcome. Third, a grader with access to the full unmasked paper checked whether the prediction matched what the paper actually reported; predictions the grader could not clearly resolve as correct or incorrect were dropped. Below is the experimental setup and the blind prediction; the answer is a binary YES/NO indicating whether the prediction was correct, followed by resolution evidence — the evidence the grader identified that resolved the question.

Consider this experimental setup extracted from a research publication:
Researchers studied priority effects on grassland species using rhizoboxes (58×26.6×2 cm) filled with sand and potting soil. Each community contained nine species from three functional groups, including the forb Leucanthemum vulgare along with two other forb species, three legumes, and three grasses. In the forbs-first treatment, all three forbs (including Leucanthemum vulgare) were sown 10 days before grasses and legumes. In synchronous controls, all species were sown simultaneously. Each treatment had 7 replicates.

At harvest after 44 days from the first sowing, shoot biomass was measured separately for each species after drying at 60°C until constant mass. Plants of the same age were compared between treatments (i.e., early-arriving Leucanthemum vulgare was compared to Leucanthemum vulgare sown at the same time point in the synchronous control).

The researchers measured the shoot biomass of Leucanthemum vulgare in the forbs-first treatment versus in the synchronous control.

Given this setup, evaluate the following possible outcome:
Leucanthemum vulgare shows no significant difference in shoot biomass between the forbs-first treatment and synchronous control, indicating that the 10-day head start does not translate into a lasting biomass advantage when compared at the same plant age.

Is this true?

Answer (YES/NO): YES